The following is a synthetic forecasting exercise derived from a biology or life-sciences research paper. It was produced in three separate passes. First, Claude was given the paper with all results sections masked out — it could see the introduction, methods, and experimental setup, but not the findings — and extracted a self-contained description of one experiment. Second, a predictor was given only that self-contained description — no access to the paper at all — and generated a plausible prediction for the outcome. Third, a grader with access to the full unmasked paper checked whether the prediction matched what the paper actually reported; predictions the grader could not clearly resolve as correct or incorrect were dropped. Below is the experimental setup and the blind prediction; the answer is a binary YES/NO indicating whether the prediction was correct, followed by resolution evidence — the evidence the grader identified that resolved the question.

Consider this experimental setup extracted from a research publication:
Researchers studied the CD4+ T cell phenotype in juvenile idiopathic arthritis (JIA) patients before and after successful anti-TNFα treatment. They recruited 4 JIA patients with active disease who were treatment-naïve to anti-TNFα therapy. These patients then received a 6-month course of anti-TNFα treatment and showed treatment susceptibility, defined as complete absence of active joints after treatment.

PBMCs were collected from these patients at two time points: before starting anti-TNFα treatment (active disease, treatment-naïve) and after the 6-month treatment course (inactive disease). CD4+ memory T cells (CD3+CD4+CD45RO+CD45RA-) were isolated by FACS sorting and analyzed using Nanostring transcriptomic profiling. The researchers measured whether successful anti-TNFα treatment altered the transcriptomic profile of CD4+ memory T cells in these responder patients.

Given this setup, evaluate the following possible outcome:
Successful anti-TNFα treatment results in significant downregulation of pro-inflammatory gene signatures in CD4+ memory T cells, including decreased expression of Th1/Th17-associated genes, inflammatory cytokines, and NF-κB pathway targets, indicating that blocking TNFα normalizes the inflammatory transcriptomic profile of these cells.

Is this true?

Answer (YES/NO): NO